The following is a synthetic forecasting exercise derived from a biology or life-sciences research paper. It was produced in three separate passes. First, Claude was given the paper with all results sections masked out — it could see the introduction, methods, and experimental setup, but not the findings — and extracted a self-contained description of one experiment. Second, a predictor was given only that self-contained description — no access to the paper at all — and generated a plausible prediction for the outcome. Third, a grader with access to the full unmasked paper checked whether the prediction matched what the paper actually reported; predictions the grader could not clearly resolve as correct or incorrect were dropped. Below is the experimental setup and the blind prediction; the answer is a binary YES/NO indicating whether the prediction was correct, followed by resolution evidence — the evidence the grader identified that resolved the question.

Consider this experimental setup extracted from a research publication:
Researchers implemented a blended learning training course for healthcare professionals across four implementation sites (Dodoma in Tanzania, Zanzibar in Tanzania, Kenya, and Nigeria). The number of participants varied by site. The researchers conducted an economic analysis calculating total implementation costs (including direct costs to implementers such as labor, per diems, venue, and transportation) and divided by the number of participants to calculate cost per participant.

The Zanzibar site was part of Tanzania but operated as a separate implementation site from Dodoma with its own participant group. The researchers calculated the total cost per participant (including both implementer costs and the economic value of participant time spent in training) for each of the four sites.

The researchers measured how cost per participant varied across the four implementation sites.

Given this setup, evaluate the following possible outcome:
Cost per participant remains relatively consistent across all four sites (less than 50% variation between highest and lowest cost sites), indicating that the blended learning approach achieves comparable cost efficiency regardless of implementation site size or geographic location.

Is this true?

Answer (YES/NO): NO